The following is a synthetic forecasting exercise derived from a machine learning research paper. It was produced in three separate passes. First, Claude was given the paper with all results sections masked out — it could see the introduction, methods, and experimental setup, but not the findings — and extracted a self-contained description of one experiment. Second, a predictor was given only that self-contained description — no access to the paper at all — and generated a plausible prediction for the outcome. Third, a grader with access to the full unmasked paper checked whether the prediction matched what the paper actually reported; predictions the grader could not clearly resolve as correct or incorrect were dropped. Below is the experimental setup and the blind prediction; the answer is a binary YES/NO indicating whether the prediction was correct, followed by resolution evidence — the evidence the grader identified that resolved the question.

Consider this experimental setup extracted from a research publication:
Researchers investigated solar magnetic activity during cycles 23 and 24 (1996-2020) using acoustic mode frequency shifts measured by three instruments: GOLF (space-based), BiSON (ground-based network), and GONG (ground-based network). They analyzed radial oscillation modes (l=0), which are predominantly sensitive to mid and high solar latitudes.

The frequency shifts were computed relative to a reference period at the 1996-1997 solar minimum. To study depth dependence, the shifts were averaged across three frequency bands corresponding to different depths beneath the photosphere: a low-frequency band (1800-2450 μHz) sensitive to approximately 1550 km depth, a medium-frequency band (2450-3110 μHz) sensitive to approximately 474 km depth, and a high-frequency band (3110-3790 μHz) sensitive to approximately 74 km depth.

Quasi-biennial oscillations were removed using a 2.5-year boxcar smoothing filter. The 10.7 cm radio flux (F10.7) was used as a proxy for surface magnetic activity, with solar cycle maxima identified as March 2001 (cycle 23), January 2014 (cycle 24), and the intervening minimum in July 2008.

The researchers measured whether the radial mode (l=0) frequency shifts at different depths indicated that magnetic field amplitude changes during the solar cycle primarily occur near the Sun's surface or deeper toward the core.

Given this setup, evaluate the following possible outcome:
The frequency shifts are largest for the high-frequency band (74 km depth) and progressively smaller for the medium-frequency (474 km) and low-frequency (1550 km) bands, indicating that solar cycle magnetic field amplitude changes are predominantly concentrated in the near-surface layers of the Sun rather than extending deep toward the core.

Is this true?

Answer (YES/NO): NO